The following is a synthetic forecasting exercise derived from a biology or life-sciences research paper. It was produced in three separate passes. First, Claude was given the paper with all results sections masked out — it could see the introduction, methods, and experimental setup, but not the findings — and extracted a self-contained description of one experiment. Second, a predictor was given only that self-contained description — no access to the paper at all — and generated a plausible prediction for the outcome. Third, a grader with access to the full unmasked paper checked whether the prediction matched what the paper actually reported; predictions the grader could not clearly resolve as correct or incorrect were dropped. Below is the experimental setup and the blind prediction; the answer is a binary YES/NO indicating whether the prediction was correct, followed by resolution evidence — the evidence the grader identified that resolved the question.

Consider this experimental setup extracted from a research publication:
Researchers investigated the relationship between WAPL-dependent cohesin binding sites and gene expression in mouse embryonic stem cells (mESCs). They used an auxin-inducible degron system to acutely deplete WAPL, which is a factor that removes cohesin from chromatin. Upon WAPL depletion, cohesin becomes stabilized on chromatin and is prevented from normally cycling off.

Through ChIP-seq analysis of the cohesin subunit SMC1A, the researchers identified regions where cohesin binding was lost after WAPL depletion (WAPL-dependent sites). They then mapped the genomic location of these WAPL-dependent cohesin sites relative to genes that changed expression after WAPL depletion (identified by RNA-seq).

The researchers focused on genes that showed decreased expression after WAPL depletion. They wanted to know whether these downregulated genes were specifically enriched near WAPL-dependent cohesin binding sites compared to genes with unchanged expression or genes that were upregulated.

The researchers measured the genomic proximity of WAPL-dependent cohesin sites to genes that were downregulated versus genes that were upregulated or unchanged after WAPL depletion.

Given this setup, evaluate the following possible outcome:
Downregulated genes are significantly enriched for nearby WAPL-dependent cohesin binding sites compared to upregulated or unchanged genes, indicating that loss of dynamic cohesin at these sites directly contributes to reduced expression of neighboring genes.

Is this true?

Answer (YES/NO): YES